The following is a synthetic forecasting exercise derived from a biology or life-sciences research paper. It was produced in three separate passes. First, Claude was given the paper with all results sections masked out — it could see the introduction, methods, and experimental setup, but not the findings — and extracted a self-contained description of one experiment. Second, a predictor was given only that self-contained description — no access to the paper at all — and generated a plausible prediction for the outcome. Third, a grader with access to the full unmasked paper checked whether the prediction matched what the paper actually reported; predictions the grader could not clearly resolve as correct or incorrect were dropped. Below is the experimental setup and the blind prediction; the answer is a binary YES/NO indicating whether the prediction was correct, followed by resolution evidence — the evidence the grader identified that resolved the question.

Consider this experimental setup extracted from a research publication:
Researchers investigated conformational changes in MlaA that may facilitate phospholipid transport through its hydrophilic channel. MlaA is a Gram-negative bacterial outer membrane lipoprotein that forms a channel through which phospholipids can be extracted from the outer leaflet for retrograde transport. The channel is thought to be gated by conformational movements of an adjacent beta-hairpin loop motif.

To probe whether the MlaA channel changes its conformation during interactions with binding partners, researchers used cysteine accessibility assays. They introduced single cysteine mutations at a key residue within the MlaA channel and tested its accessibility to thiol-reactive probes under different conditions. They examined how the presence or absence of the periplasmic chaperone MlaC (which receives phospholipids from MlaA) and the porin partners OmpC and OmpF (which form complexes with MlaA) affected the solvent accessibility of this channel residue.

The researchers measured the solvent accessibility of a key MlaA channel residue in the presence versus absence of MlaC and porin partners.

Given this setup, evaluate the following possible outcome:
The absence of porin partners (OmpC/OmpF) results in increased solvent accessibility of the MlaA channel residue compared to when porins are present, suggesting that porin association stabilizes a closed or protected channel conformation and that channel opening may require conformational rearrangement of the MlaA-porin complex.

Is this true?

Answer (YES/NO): NO